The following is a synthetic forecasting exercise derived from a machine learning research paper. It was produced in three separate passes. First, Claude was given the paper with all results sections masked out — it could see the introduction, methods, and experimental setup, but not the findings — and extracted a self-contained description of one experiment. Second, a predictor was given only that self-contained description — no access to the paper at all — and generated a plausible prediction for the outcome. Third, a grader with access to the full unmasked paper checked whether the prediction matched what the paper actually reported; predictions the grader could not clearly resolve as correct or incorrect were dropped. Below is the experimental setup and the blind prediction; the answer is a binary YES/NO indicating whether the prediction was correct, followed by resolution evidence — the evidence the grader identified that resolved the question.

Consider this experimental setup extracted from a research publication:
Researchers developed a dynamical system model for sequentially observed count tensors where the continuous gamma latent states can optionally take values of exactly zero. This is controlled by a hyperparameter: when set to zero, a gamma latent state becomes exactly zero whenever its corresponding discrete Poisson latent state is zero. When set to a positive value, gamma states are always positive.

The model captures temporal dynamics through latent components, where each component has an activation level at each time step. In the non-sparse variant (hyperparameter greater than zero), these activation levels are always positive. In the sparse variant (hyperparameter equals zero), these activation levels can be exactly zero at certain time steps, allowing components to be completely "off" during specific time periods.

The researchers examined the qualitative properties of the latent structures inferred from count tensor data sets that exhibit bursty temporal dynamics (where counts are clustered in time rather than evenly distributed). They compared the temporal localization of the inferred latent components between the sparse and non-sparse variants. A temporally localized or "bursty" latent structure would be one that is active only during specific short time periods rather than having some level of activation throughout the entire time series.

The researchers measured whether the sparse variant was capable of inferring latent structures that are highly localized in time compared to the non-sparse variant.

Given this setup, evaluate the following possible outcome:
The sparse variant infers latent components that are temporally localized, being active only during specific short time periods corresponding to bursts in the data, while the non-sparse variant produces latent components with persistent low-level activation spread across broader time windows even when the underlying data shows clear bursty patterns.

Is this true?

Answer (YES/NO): YES